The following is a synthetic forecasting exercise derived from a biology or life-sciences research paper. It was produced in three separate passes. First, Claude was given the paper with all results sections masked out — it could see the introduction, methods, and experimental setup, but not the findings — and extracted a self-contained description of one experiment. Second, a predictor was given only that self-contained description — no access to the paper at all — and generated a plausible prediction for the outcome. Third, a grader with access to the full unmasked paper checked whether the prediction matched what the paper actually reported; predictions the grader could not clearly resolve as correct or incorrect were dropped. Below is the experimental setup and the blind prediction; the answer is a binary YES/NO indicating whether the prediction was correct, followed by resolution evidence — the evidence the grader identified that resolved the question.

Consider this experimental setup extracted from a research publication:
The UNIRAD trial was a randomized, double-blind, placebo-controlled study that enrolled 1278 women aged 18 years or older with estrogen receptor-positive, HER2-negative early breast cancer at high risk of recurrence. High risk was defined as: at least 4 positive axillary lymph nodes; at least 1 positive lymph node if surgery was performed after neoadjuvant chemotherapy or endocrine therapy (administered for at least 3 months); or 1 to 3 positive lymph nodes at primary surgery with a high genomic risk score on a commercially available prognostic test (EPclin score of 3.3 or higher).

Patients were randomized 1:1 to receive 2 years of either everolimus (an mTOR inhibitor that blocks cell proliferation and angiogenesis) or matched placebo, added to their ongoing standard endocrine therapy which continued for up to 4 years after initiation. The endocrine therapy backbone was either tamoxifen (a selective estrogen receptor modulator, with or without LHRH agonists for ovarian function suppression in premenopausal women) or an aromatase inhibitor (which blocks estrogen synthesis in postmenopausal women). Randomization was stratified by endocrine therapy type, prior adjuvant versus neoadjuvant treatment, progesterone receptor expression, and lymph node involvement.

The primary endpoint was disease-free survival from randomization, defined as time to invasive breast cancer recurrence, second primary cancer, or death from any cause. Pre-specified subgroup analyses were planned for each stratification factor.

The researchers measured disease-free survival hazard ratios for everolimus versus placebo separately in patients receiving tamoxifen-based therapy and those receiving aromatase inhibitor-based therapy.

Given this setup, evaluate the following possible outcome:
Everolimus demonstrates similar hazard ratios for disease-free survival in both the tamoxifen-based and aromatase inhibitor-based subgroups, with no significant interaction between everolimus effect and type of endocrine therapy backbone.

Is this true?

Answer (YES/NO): NO